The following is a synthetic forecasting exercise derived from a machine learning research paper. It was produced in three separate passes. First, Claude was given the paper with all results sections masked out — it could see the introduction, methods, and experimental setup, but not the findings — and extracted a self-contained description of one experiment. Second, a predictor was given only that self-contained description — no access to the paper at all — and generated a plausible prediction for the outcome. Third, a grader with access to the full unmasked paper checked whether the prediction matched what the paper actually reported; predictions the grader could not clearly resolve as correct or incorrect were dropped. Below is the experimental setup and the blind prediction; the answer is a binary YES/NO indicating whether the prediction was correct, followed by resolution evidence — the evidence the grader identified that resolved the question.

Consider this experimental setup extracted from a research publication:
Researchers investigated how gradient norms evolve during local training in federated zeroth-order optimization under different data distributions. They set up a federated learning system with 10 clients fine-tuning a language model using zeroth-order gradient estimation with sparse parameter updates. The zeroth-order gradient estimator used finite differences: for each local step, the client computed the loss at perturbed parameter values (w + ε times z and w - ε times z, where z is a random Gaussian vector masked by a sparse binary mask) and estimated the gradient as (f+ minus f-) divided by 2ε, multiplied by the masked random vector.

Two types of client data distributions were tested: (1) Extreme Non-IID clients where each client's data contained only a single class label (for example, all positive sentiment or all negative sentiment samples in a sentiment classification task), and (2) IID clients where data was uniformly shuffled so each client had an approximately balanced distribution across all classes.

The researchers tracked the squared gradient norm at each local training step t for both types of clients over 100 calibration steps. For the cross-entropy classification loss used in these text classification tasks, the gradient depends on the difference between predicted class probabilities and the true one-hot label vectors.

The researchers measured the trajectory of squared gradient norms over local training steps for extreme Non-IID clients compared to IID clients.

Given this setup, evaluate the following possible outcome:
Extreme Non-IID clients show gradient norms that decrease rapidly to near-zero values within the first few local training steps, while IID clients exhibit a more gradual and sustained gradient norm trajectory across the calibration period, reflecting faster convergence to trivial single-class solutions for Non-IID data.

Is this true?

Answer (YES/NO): NO